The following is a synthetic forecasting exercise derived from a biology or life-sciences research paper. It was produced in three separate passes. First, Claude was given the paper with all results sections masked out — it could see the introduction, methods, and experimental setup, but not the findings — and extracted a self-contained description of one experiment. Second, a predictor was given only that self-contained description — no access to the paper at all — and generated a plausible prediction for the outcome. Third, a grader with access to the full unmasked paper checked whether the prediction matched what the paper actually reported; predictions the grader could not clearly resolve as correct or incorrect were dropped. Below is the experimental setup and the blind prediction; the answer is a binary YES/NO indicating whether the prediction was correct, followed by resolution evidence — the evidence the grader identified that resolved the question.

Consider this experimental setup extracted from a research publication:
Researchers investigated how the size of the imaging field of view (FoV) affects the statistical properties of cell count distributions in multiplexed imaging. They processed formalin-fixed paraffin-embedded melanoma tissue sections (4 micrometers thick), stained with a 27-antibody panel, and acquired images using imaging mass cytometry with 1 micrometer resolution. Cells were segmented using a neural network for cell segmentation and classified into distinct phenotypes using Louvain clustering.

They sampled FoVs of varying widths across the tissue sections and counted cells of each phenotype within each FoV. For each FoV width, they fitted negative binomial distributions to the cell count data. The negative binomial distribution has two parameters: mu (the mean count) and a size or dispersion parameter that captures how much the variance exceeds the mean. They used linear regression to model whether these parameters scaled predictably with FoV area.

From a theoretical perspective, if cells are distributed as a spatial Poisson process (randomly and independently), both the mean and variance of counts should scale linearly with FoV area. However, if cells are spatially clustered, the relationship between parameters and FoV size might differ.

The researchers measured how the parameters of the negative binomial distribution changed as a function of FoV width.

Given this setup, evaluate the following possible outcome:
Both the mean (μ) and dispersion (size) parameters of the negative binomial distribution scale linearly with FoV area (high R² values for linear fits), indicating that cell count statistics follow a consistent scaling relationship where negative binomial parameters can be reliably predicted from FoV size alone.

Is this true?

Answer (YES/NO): NO